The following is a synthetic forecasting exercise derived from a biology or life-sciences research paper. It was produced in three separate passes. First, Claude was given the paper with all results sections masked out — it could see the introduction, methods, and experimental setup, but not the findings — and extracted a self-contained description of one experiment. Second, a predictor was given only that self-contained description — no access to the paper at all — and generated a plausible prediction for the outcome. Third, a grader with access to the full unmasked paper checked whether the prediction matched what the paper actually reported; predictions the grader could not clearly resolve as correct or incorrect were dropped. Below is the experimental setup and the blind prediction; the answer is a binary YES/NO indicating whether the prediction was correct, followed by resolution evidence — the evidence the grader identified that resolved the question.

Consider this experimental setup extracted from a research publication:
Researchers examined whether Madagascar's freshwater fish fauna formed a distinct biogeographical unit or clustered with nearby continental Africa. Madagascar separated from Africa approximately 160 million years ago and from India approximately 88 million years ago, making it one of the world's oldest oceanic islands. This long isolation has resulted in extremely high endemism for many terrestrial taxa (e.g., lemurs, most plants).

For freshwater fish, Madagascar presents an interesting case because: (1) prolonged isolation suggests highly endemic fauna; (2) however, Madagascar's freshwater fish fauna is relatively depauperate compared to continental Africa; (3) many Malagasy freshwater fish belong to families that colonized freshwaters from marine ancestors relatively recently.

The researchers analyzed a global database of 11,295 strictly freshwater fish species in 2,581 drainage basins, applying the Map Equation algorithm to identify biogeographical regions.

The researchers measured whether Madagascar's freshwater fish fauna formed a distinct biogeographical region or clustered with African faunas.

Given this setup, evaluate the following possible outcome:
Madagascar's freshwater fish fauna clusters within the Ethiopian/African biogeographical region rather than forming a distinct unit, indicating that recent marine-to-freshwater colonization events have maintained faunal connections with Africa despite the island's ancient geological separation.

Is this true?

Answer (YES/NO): NO